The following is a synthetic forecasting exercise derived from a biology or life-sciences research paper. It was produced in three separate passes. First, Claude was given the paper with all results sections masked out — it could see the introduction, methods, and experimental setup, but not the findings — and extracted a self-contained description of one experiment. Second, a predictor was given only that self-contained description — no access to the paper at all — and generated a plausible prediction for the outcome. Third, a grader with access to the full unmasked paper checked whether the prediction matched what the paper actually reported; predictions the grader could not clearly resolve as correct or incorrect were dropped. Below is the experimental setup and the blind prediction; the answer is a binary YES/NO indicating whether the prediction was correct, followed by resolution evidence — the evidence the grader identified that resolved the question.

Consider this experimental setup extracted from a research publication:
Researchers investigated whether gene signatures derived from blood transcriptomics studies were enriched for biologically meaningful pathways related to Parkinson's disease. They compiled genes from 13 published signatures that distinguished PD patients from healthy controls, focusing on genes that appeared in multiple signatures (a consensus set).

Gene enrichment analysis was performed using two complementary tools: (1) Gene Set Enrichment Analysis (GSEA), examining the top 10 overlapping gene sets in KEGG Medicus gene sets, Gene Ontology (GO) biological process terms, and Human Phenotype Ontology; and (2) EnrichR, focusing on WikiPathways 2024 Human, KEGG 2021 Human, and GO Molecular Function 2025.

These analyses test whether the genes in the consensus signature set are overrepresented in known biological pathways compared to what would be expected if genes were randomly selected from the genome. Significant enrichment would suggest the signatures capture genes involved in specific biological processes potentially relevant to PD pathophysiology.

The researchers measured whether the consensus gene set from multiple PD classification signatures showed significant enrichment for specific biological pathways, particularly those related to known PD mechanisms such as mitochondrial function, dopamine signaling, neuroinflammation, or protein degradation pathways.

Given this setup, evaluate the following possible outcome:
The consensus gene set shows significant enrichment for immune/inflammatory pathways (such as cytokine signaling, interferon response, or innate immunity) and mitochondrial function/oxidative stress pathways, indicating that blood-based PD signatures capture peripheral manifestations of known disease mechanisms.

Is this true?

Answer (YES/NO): NO